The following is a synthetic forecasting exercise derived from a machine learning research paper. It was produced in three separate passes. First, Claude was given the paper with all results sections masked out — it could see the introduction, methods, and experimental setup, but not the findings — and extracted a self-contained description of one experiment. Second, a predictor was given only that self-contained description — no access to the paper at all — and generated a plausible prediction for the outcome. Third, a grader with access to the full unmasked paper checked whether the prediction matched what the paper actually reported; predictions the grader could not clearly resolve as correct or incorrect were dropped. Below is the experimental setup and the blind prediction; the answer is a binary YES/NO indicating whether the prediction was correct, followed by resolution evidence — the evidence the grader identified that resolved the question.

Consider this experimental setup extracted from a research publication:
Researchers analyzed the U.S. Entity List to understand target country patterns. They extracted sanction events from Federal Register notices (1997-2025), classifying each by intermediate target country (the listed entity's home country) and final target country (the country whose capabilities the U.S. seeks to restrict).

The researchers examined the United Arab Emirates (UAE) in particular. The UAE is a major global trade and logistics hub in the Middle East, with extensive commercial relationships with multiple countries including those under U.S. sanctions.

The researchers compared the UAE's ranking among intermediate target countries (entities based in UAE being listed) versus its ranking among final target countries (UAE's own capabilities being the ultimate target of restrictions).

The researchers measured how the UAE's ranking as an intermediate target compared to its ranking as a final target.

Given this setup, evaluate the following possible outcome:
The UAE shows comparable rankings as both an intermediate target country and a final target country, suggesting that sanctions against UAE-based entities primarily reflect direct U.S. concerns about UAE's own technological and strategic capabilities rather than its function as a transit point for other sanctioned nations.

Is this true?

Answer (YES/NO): NO